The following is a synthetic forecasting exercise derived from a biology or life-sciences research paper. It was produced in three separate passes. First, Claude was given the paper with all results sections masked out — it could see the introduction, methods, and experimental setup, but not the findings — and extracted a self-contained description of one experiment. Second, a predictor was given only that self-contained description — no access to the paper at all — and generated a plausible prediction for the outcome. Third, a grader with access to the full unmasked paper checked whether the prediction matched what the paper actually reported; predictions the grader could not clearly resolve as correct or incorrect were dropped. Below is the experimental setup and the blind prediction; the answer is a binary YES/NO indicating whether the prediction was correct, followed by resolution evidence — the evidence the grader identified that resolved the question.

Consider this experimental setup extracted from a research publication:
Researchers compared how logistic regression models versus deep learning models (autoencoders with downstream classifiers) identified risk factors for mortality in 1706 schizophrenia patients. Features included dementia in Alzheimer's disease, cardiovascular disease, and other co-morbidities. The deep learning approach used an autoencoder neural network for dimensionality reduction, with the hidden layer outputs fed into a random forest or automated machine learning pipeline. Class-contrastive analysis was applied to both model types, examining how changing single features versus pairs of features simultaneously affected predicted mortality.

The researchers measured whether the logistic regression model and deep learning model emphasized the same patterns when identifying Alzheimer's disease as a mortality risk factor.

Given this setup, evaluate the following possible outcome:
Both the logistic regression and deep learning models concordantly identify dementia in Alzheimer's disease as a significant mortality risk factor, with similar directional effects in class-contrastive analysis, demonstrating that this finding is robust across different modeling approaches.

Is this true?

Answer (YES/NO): NO